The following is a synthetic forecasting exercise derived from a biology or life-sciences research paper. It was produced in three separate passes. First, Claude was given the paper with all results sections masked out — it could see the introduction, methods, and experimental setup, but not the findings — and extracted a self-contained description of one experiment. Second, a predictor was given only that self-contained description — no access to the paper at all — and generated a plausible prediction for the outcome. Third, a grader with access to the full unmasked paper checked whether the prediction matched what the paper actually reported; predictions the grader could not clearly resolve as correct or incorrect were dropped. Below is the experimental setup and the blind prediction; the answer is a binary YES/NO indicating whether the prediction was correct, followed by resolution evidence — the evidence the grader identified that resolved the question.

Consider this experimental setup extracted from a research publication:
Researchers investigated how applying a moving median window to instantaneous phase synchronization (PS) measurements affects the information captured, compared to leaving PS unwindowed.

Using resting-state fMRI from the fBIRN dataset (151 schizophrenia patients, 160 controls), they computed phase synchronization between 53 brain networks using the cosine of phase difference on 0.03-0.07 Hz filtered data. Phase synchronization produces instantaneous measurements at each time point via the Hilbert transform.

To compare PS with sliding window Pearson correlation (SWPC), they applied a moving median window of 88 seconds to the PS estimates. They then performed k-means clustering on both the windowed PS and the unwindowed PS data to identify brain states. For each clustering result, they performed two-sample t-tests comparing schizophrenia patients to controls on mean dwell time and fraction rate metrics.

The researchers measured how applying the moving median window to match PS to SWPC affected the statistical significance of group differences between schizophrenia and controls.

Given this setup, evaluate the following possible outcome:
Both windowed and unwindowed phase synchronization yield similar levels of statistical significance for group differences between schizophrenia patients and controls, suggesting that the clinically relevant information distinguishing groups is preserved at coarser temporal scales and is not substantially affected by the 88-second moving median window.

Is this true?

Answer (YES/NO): NO